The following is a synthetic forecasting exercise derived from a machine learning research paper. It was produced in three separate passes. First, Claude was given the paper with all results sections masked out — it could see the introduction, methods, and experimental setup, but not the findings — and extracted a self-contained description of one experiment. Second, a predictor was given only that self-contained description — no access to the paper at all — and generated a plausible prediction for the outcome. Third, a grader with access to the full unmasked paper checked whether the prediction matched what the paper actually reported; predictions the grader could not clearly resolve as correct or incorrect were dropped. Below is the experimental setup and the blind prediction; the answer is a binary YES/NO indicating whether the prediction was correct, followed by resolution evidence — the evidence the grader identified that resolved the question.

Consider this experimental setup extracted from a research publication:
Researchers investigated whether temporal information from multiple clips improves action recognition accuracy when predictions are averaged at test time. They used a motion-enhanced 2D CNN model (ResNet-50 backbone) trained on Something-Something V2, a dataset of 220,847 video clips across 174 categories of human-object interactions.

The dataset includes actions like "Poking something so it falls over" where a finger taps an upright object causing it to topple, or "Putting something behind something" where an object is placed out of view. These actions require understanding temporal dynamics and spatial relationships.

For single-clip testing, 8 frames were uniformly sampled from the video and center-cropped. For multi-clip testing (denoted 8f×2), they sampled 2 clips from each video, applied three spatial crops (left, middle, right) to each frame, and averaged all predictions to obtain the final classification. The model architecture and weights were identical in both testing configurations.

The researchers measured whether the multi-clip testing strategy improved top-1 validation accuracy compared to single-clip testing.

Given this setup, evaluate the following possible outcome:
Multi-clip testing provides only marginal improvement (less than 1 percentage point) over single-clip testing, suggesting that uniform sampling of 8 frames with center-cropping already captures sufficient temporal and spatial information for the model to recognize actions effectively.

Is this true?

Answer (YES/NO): YES